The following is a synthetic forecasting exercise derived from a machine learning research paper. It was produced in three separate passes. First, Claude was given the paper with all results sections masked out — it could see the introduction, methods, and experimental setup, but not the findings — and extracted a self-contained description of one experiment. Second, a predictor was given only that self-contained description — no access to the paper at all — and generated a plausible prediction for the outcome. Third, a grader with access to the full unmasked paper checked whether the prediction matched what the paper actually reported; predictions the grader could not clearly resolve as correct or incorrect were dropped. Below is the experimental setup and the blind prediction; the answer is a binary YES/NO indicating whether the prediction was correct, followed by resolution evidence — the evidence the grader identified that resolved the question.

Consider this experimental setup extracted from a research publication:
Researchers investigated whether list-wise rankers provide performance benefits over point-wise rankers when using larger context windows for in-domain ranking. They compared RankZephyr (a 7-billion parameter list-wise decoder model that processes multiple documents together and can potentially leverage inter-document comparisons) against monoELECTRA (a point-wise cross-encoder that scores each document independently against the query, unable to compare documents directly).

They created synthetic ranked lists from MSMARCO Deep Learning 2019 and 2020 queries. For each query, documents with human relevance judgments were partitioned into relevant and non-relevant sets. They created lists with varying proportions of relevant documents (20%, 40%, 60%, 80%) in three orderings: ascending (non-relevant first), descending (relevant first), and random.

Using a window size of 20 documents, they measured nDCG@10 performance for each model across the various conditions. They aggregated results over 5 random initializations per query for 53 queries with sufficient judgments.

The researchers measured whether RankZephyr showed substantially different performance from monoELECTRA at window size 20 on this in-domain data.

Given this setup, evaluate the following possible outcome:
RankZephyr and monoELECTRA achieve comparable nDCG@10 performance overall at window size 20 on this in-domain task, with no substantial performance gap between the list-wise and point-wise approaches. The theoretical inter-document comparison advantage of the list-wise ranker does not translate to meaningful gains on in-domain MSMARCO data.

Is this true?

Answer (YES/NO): YES